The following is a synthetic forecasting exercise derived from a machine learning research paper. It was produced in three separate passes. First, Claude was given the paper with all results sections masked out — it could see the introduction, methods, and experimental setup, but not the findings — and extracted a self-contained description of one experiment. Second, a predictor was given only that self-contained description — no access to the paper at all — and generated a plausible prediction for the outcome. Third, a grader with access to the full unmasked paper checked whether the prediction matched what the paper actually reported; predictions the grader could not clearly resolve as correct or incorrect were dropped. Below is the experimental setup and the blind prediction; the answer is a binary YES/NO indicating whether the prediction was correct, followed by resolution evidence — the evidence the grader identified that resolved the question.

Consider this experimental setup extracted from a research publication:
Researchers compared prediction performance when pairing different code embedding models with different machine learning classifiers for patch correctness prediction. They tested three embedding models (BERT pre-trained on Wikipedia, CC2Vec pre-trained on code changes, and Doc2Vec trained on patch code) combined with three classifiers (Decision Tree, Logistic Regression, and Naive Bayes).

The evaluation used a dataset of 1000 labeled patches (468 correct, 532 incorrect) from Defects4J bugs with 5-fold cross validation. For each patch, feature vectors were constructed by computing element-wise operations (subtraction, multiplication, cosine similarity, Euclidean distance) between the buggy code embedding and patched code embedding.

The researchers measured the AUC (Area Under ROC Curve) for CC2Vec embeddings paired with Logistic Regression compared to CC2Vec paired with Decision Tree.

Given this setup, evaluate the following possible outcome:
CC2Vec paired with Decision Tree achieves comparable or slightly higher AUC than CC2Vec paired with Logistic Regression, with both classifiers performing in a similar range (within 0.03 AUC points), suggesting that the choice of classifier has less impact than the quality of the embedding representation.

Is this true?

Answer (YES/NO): NO